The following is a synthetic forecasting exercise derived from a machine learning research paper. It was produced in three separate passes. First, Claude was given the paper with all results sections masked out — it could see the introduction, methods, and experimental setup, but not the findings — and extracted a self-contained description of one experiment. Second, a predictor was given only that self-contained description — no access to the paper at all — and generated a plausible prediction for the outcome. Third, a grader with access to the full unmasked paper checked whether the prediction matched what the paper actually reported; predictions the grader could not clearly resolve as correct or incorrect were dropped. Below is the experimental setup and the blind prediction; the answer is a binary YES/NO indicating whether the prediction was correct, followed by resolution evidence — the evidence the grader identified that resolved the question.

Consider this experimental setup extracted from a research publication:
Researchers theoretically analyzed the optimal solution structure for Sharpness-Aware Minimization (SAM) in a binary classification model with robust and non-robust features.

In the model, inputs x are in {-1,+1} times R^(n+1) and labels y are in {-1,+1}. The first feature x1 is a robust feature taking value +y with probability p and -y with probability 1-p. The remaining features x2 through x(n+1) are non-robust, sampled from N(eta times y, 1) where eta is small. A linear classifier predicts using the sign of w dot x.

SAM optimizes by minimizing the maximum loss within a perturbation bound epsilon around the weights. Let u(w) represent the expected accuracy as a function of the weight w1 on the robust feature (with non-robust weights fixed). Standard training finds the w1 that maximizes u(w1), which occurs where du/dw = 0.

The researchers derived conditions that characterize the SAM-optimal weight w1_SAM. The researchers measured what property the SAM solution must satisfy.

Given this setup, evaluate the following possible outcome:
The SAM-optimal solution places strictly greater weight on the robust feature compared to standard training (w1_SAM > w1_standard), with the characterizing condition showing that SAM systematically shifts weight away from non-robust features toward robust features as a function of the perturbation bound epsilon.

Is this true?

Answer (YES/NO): YES